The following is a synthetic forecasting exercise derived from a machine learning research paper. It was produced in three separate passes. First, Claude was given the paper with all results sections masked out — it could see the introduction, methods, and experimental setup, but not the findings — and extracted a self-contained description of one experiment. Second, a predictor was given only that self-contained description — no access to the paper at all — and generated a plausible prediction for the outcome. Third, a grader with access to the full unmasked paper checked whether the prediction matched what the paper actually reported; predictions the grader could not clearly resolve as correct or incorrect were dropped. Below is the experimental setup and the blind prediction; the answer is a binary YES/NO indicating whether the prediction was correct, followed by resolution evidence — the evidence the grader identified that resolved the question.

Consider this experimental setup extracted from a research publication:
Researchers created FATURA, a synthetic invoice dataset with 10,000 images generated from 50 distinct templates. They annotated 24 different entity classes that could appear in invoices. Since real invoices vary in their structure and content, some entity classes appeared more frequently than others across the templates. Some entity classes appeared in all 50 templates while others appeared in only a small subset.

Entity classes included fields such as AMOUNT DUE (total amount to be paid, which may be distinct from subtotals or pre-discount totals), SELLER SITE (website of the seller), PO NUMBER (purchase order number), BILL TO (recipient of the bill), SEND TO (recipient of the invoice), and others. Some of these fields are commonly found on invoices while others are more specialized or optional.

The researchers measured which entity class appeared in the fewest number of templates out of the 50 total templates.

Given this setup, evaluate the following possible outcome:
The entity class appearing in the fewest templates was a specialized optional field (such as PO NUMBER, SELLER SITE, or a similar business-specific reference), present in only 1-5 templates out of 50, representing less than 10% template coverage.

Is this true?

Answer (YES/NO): YES